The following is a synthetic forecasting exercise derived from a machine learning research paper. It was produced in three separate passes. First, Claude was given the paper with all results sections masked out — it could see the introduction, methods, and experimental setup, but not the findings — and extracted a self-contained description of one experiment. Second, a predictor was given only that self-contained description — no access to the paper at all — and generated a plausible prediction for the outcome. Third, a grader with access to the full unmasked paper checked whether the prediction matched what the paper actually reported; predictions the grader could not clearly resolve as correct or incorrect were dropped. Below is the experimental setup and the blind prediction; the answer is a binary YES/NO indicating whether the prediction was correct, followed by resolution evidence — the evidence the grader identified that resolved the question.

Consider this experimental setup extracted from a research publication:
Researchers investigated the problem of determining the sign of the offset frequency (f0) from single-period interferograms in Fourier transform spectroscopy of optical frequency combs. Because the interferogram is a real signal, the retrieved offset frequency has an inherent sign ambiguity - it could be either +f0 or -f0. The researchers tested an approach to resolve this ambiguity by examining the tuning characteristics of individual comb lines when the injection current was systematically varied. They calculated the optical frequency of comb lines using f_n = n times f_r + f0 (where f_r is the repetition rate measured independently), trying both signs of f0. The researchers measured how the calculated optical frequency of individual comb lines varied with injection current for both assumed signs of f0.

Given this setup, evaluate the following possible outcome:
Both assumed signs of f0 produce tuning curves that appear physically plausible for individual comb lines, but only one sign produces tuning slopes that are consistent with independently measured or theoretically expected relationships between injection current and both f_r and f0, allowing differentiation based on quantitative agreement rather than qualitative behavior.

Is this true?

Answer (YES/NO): NO